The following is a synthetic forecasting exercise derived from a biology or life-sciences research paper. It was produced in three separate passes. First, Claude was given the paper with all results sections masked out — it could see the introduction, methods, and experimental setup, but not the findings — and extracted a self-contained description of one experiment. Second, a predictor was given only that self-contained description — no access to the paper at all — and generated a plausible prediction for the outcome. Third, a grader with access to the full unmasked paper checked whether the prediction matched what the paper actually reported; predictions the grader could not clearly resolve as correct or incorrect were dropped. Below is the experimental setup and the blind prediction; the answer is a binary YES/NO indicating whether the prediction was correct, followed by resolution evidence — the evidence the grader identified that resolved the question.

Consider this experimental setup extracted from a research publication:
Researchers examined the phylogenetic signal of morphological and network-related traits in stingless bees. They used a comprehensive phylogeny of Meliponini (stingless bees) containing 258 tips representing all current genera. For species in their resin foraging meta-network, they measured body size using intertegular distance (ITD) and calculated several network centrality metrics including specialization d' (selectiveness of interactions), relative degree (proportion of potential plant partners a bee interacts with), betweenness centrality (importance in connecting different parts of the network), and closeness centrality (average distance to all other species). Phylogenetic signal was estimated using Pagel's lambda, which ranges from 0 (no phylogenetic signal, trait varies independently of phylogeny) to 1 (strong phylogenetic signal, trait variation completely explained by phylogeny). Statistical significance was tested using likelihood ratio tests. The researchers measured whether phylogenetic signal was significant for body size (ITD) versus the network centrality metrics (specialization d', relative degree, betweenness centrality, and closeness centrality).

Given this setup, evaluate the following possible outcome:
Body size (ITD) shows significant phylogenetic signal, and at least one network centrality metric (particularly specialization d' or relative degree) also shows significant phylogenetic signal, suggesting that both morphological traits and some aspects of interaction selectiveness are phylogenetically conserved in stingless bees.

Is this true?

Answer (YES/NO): NO